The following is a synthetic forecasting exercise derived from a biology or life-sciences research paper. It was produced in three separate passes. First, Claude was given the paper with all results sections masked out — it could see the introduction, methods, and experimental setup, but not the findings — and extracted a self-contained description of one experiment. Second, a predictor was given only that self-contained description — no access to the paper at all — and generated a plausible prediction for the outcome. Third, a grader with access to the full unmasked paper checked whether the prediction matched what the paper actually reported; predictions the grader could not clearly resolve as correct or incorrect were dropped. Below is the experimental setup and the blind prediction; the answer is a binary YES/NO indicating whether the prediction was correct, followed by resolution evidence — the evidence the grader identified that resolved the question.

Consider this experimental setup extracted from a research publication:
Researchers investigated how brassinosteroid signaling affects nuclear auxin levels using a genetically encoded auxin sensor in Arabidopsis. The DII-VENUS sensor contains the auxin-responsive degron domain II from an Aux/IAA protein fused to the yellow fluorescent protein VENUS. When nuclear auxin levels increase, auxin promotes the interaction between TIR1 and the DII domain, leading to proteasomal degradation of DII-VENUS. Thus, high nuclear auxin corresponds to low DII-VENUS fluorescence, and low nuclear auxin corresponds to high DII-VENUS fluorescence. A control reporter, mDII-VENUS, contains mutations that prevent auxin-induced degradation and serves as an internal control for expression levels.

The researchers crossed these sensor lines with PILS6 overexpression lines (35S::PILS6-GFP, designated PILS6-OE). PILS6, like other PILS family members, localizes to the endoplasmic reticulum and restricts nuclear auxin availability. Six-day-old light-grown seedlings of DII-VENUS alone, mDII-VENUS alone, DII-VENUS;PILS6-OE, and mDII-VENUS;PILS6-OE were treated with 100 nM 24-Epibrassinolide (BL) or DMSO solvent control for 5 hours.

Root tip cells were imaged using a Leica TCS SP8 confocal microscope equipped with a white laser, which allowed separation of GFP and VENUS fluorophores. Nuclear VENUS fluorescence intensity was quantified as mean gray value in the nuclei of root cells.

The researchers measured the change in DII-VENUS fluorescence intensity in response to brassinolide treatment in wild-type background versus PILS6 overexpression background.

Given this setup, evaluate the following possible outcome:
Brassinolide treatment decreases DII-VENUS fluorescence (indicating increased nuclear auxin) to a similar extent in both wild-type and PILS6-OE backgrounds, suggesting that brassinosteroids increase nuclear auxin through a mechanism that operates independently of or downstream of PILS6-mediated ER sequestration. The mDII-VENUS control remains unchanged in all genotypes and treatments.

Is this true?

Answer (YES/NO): NO